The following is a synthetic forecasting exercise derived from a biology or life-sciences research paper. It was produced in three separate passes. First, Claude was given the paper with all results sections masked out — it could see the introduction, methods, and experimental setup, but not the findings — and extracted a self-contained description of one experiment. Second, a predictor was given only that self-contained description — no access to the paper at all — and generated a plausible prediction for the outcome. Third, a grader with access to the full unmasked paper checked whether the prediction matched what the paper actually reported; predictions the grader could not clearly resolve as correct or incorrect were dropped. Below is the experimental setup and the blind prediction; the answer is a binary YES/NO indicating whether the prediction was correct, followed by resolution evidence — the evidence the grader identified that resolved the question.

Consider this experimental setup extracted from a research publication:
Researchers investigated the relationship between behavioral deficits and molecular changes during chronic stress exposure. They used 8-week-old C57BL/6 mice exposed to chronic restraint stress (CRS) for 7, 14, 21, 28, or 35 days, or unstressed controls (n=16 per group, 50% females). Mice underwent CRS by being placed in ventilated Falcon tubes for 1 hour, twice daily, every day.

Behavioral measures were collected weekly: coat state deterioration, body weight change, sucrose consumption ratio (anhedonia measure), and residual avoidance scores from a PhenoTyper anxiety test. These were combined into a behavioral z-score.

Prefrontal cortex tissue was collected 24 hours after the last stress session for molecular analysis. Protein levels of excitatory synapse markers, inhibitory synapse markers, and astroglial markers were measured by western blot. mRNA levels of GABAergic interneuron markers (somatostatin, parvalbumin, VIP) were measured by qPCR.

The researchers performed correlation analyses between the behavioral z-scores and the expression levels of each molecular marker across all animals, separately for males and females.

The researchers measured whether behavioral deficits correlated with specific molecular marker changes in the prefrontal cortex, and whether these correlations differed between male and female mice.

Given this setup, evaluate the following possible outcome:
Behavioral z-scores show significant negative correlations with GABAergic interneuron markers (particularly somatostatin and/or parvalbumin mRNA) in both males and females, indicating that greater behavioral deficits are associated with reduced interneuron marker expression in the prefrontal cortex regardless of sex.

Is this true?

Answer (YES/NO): NO